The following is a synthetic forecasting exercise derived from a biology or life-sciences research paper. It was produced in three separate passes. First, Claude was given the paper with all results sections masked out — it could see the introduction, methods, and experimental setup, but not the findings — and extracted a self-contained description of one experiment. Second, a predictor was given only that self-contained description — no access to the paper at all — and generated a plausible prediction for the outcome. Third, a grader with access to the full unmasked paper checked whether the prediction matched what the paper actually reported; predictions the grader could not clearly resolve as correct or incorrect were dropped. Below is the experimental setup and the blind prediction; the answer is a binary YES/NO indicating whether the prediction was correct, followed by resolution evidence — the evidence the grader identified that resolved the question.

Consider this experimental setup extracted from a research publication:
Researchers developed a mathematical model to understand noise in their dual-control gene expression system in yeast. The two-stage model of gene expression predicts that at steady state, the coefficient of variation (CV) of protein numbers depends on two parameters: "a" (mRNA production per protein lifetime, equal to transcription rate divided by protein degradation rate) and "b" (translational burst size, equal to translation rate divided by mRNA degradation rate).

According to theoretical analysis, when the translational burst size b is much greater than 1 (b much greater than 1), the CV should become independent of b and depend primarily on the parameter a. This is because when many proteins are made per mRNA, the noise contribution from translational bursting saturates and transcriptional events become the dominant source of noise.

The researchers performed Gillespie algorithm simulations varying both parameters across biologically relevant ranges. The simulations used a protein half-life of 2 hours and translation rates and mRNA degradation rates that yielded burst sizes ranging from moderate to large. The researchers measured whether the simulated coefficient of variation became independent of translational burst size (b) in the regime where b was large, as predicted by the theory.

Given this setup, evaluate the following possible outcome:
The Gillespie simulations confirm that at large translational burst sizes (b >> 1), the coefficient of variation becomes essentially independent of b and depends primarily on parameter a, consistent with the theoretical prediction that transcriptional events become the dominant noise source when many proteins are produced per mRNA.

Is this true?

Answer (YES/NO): YES